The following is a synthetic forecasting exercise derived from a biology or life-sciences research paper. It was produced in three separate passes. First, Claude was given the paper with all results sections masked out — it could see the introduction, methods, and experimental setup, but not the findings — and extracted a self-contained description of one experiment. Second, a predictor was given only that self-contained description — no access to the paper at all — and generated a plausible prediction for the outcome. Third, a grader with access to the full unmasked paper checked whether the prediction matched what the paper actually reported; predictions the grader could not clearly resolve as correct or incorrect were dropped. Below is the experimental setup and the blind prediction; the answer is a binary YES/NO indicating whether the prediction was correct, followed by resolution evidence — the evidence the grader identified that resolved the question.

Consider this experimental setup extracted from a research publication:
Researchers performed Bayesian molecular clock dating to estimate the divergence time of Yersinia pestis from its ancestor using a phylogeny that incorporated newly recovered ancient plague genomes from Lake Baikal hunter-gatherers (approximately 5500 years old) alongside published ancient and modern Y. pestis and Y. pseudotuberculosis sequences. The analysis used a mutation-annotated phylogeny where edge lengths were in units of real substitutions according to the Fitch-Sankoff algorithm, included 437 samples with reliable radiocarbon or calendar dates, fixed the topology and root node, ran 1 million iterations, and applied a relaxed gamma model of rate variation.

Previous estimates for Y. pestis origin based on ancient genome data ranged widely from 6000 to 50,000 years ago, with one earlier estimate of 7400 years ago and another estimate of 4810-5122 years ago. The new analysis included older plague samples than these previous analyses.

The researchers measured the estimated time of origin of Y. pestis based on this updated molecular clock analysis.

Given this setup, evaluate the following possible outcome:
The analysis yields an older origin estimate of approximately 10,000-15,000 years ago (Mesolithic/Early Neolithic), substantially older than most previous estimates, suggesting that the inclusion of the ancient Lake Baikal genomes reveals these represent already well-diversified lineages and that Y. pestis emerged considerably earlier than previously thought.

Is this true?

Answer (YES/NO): NO